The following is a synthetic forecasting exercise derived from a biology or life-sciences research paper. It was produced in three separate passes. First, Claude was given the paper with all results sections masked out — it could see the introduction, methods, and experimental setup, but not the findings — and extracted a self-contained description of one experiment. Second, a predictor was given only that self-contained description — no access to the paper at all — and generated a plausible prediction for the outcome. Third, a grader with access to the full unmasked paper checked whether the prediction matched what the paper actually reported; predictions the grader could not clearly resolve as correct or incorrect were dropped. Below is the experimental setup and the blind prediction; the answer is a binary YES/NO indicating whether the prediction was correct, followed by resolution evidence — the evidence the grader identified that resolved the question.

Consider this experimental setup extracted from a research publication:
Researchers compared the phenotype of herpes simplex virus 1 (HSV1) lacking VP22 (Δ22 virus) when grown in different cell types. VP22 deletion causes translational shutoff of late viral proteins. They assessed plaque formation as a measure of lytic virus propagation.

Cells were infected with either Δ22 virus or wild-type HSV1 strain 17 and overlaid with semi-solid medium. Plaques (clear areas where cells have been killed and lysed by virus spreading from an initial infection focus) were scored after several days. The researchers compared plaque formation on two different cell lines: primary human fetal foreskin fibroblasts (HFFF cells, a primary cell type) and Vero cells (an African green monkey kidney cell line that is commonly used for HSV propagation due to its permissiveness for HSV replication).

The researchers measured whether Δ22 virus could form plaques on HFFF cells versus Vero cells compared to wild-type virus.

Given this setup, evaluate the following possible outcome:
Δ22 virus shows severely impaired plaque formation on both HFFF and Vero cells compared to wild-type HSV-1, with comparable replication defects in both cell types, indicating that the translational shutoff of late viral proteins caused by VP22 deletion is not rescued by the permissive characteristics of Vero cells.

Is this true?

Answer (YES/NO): NO